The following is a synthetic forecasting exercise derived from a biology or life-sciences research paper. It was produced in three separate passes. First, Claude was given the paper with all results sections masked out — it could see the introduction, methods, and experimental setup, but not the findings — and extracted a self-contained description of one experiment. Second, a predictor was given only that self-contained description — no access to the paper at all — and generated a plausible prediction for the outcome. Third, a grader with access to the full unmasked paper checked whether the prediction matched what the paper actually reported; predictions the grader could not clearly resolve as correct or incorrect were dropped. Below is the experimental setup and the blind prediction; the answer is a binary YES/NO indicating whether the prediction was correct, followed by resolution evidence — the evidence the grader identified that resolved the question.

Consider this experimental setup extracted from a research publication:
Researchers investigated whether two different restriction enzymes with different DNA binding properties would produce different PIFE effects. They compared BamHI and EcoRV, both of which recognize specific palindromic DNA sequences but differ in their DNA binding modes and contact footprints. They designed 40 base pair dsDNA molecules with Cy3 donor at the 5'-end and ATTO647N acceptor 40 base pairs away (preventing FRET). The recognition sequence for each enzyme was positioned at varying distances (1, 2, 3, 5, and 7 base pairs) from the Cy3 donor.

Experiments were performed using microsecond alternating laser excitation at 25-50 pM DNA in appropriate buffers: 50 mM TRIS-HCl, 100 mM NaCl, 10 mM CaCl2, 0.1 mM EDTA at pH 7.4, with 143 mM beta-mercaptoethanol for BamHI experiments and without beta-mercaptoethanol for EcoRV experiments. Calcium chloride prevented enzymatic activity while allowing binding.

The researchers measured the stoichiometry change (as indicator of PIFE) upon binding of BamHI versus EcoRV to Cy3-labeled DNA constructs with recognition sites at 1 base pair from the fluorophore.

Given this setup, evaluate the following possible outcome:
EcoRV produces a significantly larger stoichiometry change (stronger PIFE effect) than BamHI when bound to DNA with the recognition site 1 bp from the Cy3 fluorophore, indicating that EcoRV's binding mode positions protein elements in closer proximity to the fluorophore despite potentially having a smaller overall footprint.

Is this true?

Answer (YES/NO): YES